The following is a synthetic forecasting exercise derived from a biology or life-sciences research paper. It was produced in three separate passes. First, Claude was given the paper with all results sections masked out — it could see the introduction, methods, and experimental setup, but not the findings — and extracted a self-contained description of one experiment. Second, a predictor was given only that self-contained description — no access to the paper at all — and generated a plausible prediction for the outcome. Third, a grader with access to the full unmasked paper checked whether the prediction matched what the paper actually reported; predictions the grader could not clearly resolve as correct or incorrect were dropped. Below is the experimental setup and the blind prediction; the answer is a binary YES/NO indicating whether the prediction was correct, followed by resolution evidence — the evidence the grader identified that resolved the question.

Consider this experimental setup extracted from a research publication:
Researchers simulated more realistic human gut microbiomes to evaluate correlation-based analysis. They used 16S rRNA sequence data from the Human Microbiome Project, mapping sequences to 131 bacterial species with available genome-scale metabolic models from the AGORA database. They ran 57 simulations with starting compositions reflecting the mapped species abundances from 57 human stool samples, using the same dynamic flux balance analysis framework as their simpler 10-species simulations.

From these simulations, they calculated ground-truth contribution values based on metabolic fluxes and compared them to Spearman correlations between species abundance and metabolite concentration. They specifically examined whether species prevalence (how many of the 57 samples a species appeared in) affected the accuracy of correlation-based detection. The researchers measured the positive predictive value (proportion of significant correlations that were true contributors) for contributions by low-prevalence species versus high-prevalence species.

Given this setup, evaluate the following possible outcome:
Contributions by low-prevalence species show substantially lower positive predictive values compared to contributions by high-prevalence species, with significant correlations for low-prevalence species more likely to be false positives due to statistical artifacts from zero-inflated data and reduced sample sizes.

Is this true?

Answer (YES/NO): NO